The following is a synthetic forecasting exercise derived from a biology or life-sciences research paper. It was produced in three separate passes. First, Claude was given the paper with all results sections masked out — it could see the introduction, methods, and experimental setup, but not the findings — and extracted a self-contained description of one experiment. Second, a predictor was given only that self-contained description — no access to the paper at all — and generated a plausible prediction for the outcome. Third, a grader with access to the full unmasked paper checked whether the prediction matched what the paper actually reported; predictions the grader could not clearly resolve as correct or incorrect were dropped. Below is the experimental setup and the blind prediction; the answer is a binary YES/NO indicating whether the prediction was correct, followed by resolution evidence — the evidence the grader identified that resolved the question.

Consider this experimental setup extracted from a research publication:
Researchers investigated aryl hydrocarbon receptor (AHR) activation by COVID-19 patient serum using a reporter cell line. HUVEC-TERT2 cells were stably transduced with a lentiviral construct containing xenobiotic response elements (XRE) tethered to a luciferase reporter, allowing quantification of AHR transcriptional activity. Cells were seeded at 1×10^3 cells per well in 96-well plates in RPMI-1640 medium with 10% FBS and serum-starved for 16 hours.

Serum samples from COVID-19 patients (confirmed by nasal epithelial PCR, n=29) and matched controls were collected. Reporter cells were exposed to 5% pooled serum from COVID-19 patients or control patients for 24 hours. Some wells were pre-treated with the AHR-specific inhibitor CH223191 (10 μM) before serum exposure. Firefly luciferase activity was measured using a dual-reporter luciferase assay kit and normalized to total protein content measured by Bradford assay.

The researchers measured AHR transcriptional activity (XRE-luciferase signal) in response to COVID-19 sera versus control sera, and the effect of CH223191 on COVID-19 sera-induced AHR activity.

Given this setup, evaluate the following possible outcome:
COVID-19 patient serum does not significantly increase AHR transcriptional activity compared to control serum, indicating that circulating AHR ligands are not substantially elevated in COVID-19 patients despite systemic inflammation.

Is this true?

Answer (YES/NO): NO